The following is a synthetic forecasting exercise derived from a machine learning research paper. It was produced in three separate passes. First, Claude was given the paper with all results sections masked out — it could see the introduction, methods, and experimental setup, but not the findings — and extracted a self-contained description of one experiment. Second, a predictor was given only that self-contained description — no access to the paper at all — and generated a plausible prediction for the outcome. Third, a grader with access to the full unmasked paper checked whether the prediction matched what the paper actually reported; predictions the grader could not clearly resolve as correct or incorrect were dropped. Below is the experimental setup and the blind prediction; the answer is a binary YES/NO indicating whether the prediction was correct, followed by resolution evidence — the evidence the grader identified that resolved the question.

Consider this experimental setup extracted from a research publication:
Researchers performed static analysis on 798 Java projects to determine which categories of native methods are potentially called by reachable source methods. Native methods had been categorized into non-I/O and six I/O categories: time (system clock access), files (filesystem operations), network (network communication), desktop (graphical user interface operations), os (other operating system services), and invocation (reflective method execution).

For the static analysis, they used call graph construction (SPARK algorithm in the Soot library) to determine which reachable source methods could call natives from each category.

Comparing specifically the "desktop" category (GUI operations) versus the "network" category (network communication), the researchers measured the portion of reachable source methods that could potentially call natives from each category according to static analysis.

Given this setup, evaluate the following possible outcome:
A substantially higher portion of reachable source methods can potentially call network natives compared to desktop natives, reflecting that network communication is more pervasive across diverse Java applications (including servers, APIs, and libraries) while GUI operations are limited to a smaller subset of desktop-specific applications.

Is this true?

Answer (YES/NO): YES